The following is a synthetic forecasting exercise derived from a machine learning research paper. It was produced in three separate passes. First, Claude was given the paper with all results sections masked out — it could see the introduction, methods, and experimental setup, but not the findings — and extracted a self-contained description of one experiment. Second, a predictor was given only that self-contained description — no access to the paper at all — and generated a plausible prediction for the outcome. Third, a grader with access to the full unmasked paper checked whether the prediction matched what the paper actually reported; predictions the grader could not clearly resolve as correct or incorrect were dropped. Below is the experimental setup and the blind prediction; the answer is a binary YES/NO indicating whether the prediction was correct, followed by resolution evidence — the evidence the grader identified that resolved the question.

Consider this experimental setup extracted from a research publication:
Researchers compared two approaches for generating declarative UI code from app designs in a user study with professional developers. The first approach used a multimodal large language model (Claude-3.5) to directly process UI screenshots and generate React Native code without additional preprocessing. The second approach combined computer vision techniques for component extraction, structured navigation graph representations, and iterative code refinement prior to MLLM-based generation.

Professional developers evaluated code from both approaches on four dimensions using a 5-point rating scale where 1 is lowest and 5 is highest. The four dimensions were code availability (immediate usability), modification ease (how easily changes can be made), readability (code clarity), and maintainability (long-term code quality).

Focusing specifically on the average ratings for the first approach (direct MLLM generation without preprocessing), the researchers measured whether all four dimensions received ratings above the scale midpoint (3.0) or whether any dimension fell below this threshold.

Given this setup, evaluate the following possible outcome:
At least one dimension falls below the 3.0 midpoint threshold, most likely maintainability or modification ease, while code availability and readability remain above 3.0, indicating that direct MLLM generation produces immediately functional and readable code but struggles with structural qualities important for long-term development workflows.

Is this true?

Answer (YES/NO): YES